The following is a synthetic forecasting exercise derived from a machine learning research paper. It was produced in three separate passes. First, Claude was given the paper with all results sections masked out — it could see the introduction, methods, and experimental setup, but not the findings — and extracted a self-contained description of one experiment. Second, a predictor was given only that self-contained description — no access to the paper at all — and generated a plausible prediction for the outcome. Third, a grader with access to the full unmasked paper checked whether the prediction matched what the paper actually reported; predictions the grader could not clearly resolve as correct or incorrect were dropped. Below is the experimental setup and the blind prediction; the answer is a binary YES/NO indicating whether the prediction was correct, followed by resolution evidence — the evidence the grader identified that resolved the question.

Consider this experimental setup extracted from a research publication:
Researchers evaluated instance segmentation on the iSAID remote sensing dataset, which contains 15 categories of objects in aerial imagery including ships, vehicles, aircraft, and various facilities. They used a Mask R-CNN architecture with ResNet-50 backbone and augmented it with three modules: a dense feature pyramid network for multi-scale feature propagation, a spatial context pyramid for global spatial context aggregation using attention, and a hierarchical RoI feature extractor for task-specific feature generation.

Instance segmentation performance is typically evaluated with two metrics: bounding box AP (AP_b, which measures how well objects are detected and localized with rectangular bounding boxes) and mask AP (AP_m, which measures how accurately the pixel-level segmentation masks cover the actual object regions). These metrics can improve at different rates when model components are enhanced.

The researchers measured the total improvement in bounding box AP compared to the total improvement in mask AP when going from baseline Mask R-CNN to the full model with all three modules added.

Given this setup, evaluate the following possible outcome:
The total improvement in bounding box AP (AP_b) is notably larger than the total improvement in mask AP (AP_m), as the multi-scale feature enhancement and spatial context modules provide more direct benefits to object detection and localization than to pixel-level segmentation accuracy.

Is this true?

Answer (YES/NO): YES